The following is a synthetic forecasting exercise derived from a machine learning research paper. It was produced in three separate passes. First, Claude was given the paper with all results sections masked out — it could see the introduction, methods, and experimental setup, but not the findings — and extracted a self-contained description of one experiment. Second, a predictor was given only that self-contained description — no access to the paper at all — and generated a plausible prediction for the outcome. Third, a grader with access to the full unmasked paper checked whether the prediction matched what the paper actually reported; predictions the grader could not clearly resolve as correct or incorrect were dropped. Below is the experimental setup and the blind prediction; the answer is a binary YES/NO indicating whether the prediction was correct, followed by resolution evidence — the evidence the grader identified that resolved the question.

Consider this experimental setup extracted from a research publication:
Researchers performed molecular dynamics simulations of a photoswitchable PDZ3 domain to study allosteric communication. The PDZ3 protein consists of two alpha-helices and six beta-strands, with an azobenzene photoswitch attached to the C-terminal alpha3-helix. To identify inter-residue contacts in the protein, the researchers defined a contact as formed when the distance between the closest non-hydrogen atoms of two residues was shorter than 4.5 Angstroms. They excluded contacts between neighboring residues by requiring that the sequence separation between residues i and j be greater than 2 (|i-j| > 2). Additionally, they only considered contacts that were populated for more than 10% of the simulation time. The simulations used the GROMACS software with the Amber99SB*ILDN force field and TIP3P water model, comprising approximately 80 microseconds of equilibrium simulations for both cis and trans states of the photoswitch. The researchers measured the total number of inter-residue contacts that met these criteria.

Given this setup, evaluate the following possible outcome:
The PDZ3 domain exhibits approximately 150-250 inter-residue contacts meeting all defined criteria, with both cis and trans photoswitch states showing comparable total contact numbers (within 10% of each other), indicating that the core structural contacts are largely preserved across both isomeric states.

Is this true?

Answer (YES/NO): NO